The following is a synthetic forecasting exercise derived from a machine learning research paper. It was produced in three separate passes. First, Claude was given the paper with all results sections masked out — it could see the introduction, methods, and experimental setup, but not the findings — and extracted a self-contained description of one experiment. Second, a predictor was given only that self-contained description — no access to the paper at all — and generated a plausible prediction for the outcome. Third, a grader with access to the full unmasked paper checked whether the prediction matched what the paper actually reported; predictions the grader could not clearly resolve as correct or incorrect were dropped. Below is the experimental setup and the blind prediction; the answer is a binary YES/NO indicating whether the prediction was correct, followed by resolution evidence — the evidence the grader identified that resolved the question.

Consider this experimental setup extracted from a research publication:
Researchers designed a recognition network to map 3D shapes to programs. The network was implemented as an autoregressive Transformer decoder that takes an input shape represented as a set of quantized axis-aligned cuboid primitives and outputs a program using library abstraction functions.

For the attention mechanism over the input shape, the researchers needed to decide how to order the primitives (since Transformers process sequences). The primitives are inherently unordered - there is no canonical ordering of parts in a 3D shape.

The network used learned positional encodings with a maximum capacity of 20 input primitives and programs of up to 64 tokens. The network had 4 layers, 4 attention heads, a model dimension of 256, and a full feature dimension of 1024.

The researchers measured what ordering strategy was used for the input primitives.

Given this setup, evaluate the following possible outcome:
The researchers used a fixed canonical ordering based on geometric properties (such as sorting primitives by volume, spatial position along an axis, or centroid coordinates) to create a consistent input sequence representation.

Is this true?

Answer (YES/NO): YES